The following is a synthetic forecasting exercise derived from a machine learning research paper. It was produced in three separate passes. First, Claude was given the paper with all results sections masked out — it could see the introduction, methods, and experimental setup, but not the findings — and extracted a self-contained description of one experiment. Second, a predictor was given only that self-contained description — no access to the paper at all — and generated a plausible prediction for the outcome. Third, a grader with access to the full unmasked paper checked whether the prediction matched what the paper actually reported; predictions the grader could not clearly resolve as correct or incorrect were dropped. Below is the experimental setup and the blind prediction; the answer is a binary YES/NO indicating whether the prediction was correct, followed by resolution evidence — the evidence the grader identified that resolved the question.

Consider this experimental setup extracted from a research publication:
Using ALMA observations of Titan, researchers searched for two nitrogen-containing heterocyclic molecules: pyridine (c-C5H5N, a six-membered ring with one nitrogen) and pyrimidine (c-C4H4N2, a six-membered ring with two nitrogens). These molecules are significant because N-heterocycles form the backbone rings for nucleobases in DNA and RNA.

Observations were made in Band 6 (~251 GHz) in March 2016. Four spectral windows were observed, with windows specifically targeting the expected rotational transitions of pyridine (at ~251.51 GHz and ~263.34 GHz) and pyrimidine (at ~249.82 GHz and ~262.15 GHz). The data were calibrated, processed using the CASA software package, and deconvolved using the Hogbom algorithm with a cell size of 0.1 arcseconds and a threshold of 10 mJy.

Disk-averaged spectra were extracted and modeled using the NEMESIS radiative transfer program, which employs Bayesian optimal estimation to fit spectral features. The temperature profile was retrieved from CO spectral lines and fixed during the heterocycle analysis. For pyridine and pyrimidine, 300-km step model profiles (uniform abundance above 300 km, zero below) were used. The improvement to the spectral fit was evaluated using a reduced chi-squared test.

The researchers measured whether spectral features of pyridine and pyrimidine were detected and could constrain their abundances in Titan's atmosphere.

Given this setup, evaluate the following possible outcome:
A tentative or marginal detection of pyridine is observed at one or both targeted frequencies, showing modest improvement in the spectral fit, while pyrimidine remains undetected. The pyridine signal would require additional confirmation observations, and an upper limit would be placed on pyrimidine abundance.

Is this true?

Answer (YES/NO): NO